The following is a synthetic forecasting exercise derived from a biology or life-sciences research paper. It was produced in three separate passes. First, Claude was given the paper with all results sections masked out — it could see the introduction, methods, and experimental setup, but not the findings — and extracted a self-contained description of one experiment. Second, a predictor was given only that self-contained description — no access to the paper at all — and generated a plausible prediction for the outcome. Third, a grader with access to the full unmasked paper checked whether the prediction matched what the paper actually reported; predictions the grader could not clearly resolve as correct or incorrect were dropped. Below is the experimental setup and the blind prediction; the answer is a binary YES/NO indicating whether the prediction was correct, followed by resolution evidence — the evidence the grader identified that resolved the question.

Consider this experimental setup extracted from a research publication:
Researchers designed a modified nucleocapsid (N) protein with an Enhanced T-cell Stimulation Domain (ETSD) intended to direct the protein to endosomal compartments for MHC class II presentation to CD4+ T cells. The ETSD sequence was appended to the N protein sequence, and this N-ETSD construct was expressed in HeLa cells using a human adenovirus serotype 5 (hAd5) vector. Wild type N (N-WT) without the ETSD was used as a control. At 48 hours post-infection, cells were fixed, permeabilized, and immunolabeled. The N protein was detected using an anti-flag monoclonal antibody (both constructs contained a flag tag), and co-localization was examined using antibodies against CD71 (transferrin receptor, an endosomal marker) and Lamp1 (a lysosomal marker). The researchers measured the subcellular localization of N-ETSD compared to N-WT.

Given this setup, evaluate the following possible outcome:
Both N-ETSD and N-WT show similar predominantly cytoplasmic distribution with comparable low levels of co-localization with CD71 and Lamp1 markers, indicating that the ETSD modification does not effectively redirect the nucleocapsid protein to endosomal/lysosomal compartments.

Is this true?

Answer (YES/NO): NO